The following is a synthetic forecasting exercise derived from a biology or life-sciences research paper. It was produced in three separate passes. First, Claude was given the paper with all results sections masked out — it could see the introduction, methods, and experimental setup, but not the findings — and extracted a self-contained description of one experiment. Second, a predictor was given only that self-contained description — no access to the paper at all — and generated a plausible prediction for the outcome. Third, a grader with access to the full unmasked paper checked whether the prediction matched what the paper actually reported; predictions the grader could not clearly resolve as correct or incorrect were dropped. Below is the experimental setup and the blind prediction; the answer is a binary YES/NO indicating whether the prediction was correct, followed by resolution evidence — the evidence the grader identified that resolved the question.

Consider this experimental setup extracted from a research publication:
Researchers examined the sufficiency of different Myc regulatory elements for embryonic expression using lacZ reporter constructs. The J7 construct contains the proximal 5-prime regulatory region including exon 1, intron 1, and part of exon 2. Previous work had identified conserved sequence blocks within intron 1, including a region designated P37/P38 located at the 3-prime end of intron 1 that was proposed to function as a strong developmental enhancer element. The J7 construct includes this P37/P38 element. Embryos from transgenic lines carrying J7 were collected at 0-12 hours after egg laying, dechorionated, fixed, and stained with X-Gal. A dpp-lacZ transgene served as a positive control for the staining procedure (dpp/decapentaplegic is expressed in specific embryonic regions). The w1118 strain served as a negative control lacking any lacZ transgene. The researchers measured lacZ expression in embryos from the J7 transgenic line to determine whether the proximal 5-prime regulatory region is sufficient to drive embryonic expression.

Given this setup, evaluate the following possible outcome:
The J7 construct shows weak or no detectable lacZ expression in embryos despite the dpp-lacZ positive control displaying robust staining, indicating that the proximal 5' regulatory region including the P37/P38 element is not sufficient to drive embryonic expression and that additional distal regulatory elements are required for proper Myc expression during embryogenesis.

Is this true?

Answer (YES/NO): NO